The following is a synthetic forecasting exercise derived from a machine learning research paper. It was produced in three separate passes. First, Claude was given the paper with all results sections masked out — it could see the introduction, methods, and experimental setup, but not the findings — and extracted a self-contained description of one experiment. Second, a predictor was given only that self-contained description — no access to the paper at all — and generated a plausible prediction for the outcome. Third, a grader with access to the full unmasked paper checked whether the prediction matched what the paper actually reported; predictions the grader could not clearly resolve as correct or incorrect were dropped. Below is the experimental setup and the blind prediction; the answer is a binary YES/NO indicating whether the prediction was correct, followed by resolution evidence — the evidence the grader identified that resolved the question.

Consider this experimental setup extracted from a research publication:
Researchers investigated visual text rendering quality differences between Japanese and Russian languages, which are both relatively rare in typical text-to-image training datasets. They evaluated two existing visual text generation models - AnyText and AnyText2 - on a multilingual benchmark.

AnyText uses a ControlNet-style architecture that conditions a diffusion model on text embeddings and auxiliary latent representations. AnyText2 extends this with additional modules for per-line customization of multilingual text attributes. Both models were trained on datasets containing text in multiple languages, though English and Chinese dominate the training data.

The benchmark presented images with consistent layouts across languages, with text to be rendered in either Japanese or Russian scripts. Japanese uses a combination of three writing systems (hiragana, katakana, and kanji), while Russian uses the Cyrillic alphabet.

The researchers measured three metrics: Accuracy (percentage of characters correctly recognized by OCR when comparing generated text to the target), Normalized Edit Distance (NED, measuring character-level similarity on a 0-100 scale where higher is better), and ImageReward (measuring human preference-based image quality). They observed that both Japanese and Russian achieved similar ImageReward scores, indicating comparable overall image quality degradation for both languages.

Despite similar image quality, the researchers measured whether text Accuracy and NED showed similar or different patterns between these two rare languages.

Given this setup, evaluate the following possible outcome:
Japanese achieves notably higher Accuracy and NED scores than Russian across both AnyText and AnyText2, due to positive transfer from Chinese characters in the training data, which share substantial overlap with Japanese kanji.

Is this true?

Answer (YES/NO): NO